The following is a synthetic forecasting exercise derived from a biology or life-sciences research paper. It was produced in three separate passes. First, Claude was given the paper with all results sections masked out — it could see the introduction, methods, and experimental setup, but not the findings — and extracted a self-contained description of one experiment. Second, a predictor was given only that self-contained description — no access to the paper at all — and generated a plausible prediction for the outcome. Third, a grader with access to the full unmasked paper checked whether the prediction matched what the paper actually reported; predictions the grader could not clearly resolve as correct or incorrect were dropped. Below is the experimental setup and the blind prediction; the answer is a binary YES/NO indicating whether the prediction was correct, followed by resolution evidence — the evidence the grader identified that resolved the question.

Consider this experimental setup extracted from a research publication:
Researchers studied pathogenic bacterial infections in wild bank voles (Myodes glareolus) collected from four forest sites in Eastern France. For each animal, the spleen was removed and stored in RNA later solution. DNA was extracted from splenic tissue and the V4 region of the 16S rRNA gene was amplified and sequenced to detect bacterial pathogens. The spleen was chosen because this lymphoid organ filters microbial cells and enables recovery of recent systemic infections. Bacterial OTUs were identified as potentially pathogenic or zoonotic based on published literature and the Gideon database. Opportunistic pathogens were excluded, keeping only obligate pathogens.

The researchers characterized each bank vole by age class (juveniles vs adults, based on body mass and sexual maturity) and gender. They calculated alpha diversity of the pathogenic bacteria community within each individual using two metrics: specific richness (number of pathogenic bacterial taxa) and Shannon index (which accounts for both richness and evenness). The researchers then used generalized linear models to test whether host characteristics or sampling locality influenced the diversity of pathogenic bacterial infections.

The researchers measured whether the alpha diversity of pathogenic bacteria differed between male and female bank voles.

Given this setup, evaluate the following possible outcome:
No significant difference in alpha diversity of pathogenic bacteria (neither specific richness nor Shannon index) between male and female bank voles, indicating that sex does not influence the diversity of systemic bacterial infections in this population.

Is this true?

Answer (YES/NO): NO